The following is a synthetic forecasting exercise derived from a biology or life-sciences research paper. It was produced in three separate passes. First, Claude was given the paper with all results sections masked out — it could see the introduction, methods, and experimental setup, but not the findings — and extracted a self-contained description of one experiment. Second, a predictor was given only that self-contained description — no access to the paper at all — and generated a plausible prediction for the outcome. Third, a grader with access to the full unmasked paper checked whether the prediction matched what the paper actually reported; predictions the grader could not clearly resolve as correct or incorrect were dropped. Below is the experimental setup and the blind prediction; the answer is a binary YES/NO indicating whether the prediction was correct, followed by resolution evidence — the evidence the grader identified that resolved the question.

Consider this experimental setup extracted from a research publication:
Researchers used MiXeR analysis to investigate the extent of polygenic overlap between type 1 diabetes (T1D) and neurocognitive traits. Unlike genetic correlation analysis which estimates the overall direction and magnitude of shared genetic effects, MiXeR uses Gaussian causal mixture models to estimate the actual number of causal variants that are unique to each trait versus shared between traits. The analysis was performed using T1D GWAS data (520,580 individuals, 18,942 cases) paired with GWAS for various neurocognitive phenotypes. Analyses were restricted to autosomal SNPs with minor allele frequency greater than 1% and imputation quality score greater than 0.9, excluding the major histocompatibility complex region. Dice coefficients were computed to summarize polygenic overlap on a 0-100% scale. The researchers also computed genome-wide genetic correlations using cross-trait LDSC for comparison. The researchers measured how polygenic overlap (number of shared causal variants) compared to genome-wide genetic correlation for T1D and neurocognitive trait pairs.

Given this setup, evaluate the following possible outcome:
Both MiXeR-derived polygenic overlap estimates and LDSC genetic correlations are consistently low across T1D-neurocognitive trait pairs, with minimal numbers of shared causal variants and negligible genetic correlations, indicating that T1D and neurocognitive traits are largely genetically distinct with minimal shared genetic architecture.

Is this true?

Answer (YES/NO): NO